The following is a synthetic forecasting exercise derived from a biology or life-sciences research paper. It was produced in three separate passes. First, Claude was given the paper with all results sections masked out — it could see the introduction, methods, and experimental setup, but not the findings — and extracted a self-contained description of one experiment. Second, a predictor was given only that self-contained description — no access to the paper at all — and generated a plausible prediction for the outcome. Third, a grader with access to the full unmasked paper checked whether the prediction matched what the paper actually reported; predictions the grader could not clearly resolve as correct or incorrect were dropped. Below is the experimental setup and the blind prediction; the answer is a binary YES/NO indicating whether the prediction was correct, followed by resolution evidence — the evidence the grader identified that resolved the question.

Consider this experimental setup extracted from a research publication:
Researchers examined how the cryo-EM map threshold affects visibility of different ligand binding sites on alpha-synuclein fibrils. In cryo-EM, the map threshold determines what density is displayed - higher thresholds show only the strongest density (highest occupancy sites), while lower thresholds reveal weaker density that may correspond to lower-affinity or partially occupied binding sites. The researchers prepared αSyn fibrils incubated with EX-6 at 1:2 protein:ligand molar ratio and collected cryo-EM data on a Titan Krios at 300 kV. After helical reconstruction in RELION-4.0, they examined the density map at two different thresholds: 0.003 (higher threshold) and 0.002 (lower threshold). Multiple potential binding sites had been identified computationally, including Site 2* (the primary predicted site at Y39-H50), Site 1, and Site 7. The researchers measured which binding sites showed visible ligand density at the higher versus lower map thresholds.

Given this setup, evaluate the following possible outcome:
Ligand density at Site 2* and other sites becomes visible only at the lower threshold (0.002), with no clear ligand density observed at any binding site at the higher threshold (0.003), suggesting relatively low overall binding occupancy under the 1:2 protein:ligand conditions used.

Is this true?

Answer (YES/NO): NO